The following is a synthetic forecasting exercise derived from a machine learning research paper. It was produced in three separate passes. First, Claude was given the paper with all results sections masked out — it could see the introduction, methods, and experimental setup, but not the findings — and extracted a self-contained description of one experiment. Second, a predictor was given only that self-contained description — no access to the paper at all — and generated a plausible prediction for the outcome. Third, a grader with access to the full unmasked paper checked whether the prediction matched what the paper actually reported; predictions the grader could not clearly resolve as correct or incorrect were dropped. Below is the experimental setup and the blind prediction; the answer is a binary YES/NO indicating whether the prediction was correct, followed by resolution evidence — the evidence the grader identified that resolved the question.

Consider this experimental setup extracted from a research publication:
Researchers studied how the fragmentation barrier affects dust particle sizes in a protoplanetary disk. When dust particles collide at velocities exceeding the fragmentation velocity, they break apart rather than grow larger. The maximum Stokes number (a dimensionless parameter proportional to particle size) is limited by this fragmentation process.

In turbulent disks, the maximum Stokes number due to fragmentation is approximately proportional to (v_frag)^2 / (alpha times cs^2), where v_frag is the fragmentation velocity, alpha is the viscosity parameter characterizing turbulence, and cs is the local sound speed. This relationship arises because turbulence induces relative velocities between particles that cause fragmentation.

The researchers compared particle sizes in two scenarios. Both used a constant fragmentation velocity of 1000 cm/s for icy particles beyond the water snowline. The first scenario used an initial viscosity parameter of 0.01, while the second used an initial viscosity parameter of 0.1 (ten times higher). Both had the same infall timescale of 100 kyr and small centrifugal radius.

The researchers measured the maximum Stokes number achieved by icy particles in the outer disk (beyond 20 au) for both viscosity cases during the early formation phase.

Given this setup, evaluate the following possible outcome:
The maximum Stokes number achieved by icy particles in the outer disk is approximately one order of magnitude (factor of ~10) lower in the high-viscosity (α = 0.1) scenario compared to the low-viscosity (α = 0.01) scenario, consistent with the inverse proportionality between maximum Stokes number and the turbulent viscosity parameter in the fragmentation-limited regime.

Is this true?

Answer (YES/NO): YES